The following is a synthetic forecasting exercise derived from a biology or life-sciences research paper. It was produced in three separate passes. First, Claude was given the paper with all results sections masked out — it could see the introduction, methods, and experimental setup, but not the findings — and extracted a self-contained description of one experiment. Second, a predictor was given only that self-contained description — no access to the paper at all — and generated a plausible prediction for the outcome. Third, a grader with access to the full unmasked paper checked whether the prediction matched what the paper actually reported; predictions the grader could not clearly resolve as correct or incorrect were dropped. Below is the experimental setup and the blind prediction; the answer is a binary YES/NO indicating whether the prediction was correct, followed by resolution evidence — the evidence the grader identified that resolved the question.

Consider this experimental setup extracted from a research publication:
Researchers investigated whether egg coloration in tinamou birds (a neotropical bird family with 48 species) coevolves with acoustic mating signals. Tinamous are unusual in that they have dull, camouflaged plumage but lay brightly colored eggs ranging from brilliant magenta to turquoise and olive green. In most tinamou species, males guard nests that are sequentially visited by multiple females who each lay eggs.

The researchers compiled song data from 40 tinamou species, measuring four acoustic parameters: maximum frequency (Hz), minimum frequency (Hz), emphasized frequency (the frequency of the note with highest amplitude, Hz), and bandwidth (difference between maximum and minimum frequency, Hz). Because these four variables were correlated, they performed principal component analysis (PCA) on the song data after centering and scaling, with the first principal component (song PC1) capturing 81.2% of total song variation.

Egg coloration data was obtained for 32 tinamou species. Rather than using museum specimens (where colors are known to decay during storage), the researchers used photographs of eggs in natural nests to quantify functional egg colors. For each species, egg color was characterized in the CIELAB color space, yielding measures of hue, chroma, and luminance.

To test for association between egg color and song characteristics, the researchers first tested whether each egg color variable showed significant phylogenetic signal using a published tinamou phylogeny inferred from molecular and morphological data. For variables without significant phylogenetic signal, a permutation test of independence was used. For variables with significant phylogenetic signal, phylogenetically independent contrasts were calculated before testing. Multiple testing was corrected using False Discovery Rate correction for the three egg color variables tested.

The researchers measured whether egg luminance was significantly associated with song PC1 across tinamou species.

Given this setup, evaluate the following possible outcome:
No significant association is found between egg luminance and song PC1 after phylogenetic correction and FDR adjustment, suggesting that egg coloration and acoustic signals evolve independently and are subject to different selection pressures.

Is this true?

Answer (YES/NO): NO